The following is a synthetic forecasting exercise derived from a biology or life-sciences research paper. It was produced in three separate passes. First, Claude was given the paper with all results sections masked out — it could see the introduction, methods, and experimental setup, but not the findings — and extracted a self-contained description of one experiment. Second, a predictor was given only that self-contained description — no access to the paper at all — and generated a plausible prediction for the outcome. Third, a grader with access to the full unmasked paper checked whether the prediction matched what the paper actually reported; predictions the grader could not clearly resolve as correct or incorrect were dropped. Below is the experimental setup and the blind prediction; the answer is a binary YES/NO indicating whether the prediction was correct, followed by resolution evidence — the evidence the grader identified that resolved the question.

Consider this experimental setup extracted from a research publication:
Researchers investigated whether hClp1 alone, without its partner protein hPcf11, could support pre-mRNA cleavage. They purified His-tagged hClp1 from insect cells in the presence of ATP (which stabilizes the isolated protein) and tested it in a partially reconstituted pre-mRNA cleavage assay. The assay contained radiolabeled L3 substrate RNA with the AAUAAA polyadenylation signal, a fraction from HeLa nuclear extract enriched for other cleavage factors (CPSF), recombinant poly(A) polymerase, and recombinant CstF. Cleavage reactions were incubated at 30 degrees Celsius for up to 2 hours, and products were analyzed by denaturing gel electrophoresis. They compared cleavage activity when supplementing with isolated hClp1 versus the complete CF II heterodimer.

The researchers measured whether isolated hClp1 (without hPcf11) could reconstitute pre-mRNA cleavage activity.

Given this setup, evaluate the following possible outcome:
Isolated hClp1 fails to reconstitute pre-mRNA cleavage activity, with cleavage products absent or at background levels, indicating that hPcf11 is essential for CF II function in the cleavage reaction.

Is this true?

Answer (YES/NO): YES